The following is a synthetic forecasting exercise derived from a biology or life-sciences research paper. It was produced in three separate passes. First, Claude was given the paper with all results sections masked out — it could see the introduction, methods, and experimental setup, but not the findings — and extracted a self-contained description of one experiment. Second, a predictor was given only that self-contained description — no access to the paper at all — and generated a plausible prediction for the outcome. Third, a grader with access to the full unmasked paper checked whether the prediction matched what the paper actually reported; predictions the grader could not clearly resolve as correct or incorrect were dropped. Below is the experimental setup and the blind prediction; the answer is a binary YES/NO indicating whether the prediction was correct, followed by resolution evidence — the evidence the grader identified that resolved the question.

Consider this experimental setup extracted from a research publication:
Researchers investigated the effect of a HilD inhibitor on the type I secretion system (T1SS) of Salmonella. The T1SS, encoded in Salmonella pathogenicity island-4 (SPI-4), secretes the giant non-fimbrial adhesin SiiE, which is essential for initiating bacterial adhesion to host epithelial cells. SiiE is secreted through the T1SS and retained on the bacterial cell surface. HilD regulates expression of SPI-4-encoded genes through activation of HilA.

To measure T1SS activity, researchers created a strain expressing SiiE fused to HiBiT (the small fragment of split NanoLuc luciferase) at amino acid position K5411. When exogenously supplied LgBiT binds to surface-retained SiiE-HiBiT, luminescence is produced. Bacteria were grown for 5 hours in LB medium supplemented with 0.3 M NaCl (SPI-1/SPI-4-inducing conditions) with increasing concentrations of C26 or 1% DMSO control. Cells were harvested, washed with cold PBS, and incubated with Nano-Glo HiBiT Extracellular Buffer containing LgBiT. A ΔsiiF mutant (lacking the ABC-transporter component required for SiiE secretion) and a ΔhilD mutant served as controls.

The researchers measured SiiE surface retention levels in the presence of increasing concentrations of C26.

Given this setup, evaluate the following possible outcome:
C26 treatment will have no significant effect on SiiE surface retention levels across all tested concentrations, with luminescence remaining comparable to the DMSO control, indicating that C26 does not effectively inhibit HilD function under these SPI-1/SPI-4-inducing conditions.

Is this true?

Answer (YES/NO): NO